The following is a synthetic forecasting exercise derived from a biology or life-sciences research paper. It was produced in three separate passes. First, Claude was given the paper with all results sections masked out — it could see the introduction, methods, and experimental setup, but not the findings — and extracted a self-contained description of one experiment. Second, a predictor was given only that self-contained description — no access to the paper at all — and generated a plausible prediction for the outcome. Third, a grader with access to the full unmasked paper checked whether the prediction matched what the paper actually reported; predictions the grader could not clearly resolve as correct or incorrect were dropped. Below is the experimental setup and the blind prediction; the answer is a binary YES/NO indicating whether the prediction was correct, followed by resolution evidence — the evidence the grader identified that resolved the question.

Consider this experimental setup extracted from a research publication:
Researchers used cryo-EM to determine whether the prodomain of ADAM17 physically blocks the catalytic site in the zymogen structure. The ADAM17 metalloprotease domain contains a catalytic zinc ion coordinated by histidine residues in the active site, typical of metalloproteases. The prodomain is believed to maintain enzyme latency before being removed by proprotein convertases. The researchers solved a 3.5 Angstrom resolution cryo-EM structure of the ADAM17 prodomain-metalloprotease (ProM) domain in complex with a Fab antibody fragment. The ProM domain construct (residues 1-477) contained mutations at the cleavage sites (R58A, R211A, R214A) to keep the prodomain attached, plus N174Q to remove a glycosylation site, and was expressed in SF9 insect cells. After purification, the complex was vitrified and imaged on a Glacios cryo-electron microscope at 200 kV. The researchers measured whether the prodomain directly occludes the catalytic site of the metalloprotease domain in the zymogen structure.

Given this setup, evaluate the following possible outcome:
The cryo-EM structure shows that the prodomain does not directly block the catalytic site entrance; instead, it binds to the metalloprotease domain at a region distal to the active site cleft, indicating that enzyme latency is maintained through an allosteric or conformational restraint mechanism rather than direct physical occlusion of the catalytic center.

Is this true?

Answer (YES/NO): NO